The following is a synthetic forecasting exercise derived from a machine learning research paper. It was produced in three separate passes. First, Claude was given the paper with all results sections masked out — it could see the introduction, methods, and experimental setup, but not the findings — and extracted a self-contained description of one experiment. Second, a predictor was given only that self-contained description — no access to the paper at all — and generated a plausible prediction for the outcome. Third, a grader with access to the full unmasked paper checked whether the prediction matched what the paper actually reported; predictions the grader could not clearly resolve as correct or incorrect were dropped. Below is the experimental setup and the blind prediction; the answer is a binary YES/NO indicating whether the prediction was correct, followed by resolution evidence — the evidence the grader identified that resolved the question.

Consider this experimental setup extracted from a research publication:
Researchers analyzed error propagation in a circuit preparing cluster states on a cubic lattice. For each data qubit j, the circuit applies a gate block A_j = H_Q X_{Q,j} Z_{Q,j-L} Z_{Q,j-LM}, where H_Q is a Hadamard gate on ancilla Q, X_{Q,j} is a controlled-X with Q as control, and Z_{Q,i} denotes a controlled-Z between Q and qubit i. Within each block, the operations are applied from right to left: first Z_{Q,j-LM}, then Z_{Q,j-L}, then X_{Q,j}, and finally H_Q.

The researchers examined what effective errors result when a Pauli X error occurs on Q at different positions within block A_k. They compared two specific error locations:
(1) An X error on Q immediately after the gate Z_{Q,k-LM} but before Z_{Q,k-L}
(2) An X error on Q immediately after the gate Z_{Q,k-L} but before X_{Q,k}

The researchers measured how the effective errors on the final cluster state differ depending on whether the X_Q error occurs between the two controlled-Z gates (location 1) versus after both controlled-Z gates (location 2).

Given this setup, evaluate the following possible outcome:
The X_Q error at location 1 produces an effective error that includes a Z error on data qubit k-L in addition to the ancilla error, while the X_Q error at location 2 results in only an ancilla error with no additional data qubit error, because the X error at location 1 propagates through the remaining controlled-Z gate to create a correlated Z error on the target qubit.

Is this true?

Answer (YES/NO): NO